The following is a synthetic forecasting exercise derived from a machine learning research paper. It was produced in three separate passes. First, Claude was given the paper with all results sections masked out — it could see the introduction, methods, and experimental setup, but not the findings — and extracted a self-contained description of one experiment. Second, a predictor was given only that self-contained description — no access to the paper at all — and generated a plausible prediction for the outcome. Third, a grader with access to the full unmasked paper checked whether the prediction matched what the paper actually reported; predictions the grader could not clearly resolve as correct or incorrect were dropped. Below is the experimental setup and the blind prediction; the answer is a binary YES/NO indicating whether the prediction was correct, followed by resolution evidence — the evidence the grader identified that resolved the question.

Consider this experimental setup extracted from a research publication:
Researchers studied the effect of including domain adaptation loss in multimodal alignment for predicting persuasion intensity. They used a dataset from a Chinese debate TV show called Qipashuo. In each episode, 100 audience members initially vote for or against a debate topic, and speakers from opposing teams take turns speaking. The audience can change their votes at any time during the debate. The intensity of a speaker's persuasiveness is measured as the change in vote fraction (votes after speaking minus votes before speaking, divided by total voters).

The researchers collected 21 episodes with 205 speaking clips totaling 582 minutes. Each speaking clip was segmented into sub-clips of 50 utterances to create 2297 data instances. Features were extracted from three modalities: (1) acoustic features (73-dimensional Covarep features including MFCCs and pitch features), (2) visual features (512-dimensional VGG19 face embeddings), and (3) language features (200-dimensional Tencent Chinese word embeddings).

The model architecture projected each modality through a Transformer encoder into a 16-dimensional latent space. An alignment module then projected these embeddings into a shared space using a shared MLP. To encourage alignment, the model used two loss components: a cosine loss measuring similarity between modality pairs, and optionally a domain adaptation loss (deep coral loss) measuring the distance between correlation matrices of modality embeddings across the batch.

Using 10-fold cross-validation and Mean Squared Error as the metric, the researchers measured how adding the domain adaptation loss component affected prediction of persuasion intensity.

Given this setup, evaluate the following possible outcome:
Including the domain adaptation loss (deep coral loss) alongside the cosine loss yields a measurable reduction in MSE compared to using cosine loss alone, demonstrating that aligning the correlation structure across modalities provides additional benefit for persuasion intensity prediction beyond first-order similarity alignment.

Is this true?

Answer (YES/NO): YES